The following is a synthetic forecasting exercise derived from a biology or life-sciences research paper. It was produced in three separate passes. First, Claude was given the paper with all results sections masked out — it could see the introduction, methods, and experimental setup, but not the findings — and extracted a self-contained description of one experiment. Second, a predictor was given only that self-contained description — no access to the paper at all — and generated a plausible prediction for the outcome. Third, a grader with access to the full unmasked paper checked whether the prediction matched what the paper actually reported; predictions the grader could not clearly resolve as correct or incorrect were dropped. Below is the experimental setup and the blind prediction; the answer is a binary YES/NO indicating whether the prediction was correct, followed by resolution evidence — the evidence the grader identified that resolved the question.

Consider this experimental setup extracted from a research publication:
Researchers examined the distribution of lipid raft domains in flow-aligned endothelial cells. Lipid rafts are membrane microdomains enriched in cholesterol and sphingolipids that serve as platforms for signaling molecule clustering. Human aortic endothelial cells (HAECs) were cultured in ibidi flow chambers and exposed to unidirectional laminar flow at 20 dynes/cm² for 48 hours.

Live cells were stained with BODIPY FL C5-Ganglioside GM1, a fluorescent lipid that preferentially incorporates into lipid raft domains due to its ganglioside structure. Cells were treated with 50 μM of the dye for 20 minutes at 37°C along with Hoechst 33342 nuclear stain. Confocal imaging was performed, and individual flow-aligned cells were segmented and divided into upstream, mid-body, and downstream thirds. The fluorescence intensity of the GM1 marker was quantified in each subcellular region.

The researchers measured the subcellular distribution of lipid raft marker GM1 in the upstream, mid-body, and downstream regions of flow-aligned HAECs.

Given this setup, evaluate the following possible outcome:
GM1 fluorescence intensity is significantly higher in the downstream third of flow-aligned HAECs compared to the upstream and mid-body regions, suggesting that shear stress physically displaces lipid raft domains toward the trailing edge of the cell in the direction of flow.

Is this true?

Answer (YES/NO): YES